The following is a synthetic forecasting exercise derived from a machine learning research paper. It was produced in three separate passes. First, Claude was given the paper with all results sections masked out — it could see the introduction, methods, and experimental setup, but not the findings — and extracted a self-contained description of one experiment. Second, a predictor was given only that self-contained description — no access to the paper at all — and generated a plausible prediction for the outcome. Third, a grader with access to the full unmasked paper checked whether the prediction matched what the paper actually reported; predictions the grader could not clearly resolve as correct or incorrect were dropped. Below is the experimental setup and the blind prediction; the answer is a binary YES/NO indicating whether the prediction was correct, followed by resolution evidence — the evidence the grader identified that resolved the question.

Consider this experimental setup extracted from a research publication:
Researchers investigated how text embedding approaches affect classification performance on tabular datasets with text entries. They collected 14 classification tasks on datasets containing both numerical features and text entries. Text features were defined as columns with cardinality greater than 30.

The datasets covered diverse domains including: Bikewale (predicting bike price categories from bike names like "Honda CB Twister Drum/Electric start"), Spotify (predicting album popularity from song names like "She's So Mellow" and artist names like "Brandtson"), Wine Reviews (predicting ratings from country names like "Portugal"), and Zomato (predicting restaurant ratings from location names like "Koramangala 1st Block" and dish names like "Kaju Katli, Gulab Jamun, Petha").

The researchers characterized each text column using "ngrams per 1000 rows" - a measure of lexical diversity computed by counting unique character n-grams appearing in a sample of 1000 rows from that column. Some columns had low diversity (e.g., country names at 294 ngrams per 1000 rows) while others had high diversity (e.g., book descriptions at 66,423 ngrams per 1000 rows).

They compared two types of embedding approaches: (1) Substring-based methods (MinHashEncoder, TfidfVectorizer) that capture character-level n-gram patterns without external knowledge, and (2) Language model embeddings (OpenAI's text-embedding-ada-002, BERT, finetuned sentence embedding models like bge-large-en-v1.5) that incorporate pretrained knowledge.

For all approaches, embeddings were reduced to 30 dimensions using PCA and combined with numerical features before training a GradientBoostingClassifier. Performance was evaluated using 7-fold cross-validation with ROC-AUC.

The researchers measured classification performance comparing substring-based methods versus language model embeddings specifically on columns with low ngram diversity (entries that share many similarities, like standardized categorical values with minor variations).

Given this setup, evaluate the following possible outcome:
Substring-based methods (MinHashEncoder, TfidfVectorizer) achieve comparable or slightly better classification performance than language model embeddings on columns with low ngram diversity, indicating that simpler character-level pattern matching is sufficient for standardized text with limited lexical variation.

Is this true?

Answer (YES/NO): YES